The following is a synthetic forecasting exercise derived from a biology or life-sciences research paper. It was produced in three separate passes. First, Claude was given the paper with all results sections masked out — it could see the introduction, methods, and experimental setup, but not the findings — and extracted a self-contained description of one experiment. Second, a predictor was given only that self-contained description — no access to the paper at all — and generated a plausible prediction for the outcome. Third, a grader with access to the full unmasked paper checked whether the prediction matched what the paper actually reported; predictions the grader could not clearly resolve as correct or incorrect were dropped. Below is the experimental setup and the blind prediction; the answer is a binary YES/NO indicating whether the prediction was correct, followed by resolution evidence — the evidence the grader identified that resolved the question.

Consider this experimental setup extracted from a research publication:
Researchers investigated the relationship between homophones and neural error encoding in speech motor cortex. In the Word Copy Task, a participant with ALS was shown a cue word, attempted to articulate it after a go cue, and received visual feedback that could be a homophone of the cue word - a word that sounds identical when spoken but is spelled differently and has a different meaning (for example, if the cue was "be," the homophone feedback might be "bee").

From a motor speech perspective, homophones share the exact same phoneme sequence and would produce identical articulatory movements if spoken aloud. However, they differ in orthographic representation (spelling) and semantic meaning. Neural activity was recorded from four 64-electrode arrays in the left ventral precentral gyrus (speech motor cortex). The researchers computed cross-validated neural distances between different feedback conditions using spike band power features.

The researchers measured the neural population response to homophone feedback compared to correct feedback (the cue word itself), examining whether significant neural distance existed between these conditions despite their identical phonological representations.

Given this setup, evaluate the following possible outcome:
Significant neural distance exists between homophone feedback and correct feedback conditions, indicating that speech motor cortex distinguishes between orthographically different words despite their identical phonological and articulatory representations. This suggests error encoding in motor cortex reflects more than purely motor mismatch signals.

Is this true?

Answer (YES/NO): YES